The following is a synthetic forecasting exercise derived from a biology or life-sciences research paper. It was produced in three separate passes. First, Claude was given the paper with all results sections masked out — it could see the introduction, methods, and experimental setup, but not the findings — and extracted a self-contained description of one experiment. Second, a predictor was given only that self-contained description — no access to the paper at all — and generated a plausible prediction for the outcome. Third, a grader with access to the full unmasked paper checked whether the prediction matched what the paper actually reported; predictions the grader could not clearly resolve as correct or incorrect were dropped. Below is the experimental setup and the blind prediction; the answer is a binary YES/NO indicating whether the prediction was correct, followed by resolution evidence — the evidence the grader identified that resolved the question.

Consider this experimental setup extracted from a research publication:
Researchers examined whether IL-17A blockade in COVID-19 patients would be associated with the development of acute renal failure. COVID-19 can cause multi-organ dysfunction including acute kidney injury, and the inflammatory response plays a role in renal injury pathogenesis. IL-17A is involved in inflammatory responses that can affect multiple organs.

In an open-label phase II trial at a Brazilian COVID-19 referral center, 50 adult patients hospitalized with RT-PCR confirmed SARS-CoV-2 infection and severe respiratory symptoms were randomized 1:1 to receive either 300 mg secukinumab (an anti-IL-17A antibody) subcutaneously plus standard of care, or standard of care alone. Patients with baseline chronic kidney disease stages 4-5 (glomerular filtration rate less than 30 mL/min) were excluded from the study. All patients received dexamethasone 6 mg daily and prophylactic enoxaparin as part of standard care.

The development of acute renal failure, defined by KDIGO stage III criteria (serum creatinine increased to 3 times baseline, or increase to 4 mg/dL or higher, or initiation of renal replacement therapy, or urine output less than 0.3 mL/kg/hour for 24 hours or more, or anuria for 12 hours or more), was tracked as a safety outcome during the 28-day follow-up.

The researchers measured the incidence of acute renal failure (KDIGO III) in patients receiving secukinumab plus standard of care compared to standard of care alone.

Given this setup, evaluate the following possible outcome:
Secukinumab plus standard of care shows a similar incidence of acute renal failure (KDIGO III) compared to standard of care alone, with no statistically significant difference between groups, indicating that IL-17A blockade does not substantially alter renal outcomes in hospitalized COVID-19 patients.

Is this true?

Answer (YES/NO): YES